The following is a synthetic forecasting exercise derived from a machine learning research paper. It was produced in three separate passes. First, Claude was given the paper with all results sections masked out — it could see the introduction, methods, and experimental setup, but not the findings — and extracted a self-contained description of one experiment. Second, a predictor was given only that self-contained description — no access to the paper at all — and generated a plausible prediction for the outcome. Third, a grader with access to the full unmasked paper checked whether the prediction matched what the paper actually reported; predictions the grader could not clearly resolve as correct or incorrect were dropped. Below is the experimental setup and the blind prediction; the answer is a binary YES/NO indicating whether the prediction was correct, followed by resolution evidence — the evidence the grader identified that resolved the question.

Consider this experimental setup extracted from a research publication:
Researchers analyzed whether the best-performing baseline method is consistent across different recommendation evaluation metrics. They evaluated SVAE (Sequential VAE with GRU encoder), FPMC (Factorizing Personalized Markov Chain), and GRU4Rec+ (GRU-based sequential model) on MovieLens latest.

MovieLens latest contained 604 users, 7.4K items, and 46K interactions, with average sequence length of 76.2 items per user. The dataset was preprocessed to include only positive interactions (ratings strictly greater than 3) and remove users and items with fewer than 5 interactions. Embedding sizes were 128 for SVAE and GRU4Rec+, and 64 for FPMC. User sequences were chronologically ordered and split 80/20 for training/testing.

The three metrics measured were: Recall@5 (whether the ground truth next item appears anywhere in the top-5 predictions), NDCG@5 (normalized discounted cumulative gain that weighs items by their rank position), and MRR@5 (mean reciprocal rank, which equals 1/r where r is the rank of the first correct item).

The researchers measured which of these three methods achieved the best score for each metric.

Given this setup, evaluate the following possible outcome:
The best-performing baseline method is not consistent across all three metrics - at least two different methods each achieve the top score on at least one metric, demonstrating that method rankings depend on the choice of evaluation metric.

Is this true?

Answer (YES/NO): YES